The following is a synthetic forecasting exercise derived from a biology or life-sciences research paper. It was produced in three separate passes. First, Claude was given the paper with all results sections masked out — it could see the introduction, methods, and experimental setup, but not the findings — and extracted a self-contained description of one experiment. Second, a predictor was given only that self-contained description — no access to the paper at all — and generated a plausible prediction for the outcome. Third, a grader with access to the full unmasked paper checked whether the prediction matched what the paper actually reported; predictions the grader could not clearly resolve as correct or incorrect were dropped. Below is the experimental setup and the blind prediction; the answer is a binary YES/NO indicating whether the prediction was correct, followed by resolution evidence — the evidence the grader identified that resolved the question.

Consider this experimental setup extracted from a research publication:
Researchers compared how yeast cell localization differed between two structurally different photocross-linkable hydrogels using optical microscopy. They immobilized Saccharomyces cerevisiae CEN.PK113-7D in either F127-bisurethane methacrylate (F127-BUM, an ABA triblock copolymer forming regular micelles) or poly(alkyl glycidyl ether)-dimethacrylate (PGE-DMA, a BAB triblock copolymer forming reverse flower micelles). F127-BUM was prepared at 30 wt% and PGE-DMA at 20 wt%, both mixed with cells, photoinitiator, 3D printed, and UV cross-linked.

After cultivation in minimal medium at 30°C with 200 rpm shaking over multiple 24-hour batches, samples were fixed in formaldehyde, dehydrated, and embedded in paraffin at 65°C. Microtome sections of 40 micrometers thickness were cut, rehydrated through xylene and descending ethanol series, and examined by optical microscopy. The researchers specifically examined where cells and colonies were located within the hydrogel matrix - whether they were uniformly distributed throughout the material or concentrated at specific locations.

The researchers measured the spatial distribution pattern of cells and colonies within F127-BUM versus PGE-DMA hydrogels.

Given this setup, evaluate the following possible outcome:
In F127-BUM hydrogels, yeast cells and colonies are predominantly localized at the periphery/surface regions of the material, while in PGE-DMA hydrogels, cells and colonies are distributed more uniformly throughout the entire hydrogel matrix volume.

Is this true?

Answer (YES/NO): NO